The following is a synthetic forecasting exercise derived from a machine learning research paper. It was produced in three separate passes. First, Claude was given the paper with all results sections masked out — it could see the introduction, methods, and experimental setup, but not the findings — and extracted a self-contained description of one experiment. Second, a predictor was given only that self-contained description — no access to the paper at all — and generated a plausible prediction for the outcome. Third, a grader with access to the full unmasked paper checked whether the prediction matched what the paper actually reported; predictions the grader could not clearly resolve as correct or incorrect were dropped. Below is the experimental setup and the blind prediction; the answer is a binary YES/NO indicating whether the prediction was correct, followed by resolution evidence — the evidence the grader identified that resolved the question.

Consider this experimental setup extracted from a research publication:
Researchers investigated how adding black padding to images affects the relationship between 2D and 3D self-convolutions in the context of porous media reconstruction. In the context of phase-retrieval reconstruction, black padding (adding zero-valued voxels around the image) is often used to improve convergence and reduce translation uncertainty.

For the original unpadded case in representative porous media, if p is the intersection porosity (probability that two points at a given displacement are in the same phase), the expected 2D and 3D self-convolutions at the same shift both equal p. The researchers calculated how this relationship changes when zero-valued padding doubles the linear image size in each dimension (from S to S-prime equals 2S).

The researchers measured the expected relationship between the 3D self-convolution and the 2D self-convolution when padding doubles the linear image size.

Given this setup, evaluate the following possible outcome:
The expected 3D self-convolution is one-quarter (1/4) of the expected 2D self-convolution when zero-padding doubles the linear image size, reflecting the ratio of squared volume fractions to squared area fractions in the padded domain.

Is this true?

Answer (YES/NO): NO